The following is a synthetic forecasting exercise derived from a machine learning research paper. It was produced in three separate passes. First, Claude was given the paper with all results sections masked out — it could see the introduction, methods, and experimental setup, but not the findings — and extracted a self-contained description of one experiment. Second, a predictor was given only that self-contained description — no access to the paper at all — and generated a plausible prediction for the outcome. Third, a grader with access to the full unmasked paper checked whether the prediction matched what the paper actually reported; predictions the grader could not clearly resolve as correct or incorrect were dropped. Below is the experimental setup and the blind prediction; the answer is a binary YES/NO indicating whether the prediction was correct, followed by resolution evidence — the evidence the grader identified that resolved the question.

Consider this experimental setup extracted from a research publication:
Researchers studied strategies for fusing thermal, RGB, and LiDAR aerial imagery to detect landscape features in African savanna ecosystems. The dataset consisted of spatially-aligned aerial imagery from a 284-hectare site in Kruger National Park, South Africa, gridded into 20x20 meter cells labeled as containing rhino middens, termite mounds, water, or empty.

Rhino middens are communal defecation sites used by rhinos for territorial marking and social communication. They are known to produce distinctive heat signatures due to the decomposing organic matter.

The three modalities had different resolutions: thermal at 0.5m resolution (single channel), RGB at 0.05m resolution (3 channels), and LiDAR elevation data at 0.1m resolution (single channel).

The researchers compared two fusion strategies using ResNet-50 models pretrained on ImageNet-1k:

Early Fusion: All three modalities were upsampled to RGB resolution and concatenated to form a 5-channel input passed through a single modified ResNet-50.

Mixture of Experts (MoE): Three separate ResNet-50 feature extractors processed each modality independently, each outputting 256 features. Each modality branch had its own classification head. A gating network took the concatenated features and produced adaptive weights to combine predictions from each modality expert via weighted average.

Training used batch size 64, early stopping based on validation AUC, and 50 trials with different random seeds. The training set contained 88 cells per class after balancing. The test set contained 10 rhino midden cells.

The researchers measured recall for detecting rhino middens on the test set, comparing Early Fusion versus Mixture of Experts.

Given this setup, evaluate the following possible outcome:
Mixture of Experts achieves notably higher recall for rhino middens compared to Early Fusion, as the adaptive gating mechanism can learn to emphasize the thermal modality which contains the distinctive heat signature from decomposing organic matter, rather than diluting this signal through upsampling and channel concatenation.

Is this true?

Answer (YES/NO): NO